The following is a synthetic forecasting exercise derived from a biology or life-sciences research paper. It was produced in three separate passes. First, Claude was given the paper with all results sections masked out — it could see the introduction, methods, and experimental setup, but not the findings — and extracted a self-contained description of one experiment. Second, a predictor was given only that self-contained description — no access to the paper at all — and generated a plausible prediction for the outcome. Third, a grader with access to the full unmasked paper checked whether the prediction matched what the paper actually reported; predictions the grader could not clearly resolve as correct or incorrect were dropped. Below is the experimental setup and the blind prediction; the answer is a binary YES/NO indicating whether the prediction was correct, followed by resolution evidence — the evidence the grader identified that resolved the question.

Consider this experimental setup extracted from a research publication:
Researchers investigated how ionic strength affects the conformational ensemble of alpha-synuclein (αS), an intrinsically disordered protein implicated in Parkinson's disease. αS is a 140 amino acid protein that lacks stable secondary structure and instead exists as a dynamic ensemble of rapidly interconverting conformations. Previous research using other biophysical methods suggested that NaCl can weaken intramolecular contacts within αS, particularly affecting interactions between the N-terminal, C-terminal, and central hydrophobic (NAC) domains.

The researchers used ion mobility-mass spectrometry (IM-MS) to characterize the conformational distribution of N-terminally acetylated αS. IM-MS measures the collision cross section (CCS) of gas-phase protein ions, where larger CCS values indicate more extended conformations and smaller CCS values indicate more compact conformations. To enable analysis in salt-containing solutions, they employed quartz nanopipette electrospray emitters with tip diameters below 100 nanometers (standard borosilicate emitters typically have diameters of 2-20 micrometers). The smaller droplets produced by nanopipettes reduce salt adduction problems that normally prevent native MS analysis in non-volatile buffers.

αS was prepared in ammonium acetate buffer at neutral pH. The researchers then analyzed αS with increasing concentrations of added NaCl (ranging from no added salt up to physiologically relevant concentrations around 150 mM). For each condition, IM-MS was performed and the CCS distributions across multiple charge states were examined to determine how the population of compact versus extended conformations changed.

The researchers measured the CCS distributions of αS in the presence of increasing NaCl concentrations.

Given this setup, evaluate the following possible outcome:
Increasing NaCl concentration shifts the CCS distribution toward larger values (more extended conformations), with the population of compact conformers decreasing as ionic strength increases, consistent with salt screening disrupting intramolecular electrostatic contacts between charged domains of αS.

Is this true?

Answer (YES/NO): YES